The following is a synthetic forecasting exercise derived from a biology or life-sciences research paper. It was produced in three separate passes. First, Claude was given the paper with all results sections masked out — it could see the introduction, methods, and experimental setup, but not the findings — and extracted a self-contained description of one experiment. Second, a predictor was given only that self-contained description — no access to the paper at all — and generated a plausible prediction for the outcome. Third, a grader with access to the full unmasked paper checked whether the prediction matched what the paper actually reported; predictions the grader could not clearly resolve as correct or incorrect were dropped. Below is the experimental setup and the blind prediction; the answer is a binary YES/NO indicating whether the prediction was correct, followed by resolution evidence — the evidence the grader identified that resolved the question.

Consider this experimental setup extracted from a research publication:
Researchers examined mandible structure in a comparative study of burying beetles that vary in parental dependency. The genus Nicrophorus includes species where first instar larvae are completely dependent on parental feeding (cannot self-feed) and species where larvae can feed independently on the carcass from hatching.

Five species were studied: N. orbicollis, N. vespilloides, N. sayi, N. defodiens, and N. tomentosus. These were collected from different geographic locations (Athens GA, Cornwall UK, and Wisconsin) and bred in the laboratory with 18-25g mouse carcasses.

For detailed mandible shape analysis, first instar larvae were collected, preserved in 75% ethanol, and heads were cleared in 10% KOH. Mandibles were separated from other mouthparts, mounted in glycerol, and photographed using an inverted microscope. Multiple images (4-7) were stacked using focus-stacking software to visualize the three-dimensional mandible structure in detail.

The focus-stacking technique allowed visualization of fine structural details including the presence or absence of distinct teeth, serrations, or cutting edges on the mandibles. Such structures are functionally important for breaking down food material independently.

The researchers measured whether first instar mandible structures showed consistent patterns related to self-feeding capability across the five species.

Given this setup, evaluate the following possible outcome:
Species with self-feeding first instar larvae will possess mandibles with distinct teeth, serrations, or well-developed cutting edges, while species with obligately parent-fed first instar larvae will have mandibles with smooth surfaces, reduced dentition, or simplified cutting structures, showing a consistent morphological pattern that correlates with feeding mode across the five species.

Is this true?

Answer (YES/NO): YES